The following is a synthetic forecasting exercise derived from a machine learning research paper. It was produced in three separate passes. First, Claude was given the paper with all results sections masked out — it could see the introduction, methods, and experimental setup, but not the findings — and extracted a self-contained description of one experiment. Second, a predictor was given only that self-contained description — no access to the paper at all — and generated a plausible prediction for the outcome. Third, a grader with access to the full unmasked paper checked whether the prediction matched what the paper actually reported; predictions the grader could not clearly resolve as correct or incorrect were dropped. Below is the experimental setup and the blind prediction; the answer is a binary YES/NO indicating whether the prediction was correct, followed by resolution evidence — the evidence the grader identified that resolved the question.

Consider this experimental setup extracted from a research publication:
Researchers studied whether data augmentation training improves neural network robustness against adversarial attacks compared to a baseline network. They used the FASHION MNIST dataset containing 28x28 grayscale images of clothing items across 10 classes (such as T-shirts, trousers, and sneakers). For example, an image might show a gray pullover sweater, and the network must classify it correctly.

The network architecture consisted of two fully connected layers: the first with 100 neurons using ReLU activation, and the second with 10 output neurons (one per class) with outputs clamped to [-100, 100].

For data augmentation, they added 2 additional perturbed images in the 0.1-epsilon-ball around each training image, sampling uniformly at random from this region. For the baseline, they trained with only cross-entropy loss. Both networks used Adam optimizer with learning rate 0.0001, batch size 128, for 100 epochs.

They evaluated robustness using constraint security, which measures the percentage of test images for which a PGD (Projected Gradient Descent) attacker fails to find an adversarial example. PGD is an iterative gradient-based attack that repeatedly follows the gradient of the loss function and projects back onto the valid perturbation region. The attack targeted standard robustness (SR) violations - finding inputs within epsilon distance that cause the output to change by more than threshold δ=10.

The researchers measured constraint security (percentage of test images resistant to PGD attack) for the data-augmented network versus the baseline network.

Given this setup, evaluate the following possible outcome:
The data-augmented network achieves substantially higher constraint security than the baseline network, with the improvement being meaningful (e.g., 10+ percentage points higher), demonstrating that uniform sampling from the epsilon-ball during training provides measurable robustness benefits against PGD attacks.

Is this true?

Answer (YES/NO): NO